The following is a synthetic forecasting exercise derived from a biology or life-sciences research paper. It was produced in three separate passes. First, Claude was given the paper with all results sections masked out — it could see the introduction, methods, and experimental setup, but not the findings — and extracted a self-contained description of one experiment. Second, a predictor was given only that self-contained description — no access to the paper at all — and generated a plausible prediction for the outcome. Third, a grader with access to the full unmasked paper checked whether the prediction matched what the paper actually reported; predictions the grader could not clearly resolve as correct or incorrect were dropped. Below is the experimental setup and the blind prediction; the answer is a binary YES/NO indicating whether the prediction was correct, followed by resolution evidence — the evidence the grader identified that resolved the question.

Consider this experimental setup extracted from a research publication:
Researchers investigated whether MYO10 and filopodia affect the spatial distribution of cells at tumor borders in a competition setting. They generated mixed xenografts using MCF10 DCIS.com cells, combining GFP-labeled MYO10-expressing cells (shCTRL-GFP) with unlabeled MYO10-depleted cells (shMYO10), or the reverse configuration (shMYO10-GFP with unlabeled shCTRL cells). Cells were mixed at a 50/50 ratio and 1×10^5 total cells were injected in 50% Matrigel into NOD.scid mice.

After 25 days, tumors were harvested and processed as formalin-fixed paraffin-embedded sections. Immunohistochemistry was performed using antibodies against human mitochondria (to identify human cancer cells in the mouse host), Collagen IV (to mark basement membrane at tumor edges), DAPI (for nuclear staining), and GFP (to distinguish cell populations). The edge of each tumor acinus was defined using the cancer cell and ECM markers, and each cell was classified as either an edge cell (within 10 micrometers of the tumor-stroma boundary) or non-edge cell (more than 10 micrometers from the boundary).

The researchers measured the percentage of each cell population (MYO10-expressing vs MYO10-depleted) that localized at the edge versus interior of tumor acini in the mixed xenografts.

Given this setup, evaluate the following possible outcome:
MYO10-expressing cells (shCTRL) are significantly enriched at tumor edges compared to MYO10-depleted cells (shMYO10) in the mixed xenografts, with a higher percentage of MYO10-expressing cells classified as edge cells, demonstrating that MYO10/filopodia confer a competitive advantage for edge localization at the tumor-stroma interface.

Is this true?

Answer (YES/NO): NO